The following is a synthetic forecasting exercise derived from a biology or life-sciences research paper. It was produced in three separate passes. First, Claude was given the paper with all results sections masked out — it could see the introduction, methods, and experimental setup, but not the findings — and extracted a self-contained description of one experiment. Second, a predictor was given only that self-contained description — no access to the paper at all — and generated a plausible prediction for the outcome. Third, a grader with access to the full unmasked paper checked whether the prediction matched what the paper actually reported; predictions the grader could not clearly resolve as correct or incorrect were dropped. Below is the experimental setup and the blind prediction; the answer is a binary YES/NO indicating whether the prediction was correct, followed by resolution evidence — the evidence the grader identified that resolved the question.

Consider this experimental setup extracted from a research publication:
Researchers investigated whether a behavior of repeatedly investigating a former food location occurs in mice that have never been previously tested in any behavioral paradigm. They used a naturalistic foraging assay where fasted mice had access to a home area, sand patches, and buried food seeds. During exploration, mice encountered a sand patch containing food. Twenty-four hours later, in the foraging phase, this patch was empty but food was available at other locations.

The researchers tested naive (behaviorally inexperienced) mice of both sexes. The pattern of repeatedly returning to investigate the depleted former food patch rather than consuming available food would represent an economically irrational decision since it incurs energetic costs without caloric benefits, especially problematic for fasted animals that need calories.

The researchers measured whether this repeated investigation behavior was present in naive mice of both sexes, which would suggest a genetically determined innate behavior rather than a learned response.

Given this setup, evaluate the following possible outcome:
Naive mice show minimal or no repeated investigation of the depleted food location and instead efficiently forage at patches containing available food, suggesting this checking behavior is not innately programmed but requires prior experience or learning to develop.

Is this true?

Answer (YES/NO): NO